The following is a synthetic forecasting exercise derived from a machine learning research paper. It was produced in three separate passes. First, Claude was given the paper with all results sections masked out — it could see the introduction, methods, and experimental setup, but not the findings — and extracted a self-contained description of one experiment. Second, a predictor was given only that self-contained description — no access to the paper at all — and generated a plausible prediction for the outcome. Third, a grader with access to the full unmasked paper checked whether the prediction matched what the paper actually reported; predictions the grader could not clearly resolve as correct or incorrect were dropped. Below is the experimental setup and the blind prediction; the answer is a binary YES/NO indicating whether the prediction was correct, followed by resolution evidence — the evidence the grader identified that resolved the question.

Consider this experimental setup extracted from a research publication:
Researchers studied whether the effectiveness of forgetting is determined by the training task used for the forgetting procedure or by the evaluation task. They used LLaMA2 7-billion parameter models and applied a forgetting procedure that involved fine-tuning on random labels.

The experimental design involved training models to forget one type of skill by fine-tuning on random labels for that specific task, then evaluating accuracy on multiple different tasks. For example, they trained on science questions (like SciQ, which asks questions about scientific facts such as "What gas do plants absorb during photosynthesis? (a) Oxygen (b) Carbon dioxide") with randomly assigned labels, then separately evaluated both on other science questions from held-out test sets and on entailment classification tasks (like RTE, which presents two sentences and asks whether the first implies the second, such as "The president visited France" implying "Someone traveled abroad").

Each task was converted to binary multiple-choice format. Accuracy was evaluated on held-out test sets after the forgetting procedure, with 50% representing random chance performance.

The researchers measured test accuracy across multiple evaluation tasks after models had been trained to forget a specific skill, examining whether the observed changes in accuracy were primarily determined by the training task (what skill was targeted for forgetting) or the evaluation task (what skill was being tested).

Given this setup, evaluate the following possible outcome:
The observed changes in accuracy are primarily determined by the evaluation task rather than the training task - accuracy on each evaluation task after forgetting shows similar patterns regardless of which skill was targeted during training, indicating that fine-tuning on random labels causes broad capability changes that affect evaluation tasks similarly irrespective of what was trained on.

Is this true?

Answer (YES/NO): YES